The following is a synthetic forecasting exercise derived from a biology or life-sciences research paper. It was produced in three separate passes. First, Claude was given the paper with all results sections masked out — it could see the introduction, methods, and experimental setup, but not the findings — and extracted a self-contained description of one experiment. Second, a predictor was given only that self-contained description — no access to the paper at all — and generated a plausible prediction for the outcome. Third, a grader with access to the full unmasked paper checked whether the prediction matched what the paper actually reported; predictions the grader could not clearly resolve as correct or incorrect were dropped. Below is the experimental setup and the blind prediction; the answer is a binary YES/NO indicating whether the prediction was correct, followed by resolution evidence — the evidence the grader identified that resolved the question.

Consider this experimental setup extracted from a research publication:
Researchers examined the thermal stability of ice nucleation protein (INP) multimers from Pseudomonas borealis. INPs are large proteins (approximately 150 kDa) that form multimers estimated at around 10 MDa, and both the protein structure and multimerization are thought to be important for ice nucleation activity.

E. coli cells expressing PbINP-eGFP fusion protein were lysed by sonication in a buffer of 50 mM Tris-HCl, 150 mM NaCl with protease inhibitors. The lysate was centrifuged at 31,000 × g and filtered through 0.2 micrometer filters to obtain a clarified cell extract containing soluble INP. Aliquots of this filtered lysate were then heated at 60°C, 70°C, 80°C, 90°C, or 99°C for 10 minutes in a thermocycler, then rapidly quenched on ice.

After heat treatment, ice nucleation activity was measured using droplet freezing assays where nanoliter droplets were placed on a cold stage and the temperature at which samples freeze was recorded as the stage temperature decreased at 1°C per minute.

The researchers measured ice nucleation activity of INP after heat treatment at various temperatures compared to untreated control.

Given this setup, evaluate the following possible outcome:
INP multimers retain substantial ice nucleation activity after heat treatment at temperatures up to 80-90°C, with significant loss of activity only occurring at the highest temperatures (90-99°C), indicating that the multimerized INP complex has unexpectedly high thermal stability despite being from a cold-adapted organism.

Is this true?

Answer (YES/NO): NO